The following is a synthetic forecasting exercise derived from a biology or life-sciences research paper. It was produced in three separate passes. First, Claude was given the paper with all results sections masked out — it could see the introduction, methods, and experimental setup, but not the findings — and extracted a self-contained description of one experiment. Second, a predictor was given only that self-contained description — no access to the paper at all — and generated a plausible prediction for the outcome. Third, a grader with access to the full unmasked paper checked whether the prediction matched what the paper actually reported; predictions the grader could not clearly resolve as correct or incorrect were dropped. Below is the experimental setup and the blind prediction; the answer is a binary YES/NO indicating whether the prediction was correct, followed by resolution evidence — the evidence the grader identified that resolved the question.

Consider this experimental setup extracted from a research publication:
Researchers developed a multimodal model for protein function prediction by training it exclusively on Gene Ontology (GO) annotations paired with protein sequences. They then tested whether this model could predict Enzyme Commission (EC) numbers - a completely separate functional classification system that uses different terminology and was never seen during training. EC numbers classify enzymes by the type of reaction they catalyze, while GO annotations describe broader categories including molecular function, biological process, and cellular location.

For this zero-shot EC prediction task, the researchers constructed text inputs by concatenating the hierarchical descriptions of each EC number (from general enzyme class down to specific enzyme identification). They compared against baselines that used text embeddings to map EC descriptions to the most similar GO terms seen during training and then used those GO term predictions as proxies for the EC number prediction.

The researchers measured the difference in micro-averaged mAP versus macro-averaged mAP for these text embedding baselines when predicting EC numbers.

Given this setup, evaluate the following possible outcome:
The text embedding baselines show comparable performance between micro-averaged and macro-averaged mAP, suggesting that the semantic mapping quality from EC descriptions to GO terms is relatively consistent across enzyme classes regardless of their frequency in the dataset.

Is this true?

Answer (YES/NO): NO